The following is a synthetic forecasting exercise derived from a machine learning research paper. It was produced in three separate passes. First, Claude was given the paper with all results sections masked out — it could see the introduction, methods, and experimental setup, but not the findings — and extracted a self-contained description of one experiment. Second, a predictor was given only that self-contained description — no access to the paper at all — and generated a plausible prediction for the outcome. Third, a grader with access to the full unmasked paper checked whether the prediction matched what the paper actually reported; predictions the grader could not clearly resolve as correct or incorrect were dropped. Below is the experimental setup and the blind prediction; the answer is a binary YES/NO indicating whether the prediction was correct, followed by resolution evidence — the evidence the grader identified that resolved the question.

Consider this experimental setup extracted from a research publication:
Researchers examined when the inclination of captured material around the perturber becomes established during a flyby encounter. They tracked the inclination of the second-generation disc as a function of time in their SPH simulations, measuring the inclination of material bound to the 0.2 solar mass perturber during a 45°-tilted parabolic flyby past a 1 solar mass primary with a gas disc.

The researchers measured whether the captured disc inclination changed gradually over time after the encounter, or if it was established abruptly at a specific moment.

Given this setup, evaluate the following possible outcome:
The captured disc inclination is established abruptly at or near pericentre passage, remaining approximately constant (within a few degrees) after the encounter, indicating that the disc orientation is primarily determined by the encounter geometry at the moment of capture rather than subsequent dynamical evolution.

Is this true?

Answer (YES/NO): YES